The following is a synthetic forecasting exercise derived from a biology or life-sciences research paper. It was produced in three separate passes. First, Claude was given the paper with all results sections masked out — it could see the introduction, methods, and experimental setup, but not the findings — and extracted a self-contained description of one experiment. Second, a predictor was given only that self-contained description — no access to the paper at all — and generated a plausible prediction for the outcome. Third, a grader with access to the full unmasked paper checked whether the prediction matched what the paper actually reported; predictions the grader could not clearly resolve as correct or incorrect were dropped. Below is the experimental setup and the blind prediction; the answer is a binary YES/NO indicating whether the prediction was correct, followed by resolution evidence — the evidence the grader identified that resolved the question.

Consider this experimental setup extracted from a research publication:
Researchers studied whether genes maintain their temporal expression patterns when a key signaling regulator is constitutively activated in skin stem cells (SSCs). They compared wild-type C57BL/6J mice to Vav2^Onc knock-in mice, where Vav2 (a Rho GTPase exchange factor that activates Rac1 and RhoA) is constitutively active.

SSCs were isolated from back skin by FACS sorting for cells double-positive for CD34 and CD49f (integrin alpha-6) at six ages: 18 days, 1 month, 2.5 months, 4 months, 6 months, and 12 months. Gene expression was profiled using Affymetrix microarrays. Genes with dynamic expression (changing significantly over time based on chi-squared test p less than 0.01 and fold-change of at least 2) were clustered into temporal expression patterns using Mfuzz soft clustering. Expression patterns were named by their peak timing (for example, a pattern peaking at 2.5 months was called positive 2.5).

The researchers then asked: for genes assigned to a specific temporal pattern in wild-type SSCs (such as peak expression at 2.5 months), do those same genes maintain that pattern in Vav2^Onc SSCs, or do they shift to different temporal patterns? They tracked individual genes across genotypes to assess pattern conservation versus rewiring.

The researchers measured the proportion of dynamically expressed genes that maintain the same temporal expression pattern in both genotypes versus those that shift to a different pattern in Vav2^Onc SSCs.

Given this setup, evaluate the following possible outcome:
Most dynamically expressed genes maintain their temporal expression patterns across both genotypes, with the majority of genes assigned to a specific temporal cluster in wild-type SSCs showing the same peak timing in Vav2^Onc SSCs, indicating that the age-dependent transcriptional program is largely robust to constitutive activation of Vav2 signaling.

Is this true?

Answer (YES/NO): NO